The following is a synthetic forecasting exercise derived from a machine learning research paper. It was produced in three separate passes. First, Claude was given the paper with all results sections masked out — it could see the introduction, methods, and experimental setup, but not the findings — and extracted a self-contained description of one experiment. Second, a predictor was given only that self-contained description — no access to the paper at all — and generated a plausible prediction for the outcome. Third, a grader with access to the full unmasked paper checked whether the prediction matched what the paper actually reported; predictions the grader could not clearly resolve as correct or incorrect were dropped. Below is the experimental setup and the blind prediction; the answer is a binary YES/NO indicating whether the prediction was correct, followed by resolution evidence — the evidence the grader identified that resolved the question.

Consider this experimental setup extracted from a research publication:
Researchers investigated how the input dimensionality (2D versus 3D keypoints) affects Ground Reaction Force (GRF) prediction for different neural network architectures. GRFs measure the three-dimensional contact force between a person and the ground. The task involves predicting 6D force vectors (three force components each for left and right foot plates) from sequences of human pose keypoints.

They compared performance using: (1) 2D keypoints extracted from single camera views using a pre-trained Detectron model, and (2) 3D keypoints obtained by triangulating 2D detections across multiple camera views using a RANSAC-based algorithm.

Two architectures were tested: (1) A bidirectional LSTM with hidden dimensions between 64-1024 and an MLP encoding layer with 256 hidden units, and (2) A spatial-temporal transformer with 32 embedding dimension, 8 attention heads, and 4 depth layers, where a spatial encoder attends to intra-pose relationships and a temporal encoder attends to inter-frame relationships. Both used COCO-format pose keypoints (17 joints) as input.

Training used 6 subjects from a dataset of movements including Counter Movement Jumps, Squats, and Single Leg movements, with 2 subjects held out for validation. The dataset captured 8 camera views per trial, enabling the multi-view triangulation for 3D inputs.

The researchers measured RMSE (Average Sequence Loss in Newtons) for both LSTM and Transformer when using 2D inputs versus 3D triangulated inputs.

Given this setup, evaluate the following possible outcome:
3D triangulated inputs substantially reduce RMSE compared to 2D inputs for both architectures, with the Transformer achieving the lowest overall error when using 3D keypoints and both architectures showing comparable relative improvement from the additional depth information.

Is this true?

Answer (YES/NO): NO